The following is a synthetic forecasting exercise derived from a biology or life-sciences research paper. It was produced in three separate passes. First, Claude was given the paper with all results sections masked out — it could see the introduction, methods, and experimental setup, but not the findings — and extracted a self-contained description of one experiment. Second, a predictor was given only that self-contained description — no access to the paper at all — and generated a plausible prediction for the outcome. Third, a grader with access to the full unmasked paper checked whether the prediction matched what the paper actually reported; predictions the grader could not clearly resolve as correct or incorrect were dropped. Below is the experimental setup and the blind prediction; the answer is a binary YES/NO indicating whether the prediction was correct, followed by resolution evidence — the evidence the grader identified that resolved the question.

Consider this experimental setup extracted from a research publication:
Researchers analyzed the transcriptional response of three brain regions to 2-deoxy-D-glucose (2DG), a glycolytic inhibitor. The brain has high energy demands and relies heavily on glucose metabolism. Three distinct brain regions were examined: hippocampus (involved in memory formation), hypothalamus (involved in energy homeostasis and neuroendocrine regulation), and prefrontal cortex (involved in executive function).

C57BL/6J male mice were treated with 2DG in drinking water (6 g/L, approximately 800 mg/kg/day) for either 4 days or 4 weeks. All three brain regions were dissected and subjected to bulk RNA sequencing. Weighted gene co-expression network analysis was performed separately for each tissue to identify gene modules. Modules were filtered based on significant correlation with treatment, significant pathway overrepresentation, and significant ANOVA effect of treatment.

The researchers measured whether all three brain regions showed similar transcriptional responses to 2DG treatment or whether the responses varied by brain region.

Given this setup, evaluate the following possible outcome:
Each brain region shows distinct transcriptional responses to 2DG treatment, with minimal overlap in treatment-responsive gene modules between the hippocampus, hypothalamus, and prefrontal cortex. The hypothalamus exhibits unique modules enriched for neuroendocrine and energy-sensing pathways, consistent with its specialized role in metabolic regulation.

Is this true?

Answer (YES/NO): NO